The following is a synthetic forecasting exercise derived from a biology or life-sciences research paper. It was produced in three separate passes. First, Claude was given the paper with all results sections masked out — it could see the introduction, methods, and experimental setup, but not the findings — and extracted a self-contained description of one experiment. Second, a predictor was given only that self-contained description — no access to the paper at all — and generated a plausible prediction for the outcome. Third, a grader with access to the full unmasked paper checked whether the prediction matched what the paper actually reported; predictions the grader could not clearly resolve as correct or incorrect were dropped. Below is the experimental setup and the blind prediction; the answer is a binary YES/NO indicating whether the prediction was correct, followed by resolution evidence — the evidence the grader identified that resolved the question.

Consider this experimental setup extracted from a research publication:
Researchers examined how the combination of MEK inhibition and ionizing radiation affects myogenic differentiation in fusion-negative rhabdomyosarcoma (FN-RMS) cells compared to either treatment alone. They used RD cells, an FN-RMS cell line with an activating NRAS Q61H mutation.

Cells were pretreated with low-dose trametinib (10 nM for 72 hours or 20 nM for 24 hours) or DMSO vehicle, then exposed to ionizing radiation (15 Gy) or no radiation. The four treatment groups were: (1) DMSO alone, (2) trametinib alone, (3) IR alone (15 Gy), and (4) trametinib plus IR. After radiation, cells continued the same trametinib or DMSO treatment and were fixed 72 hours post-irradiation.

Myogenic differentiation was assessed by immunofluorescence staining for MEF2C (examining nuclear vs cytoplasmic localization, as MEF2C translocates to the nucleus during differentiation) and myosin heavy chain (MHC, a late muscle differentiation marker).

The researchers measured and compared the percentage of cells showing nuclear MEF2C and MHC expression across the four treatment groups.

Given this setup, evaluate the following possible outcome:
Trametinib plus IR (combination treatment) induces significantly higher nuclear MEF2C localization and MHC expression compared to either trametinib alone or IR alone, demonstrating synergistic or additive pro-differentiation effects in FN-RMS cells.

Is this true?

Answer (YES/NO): YES